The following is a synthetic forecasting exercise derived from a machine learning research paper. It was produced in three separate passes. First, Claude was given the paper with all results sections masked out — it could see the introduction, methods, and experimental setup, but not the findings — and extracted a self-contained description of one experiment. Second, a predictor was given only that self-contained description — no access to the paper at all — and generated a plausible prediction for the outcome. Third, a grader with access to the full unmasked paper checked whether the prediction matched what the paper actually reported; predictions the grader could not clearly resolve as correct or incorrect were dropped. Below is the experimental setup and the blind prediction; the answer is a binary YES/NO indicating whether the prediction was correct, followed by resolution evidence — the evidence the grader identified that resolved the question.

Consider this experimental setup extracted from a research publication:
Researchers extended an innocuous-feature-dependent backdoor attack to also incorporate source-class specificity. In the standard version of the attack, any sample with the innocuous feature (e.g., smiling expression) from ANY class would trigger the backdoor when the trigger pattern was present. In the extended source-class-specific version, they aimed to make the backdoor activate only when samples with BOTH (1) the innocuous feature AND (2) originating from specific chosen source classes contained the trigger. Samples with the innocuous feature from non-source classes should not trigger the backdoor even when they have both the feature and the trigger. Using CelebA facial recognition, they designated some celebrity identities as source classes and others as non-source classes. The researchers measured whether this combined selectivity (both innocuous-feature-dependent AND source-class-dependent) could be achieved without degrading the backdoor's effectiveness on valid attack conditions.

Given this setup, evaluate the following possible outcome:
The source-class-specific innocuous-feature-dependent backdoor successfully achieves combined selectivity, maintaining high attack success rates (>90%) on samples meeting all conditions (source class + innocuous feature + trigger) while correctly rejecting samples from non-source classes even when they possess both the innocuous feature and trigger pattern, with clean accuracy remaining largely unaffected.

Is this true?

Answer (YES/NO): NO